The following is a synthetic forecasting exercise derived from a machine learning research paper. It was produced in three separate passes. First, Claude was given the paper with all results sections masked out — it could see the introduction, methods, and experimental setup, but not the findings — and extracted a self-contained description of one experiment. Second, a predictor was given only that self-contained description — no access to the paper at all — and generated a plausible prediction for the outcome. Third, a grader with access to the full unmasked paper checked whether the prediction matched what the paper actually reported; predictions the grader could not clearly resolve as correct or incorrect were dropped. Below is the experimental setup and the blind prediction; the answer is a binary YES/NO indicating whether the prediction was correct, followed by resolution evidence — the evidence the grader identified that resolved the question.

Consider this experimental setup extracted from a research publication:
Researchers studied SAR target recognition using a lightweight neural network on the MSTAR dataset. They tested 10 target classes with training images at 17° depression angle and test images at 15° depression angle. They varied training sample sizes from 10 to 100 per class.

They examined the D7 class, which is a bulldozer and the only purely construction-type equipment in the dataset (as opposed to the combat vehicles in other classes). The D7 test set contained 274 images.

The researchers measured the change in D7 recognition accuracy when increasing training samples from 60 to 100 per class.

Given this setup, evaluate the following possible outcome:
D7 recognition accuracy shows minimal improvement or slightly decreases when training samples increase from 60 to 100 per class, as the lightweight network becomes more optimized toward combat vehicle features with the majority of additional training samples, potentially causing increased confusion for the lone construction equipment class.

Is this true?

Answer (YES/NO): NO